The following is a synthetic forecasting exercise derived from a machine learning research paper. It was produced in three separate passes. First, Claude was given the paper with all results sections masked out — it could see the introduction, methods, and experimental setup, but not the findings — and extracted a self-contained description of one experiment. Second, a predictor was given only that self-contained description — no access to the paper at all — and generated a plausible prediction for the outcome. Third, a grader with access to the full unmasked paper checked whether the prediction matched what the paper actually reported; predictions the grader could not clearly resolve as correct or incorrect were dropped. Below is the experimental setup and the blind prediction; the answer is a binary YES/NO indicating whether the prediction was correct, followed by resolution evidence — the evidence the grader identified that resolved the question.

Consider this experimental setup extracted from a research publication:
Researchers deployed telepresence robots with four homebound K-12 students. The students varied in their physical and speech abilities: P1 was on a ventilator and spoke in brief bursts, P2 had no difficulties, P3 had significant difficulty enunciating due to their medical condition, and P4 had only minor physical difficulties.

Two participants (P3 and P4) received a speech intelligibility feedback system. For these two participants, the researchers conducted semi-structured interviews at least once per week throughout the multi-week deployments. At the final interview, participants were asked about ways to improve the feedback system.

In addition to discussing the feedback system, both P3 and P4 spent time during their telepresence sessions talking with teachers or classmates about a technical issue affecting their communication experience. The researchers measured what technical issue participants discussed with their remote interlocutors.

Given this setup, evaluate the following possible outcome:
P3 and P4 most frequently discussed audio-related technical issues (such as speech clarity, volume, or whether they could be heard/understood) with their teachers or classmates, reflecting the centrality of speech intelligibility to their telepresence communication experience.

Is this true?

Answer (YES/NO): NO